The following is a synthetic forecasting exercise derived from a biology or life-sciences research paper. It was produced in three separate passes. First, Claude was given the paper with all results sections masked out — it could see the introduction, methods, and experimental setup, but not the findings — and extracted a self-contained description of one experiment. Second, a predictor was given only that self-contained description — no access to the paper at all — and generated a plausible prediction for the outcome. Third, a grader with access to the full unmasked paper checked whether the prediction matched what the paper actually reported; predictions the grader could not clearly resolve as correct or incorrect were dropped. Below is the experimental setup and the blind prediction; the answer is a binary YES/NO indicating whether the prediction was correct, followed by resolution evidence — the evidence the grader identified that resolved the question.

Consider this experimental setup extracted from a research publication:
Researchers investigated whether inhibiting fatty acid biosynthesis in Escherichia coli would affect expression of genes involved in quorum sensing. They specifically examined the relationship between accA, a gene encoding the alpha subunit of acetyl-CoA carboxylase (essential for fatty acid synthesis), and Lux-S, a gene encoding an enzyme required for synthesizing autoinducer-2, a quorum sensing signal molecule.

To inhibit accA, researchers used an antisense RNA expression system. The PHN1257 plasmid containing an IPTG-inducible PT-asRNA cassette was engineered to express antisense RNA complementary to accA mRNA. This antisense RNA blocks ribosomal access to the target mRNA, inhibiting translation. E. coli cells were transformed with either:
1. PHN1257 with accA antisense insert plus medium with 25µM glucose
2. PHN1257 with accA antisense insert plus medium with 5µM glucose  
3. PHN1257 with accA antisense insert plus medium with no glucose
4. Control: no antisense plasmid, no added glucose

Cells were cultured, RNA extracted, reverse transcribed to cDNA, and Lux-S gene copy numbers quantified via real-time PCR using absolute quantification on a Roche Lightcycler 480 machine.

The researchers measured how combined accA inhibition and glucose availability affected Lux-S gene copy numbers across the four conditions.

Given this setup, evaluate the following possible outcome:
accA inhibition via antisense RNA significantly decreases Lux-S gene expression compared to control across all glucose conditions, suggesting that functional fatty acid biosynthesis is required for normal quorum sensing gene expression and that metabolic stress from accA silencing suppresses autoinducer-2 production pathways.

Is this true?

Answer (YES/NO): NO